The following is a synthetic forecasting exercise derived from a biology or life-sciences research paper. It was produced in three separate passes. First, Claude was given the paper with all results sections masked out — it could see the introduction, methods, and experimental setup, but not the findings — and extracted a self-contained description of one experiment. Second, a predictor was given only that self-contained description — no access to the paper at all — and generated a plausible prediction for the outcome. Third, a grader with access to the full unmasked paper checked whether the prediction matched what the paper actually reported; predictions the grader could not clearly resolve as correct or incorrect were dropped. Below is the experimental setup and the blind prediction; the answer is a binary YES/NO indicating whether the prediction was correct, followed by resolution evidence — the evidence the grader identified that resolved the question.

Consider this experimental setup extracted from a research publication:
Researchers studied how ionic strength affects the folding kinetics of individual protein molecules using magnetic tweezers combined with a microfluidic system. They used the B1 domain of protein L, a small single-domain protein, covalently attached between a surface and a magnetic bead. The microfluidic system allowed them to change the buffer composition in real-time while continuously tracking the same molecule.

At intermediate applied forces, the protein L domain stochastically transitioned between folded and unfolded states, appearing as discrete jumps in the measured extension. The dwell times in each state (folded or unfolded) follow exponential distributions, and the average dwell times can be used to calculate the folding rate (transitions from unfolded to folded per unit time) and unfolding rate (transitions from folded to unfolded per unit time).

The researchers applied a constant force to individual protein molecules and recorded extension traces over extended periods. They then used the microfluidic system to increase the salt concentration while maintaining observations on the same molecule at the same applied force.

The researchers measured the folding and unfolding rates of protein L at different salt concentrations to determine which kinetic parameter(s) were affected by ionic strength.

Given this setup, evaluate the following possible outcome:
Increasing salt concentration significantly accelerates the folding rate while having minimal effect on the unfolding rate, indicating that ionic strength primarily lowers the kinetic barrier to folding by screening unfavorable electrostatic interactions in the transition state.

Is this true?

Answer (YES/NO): NO